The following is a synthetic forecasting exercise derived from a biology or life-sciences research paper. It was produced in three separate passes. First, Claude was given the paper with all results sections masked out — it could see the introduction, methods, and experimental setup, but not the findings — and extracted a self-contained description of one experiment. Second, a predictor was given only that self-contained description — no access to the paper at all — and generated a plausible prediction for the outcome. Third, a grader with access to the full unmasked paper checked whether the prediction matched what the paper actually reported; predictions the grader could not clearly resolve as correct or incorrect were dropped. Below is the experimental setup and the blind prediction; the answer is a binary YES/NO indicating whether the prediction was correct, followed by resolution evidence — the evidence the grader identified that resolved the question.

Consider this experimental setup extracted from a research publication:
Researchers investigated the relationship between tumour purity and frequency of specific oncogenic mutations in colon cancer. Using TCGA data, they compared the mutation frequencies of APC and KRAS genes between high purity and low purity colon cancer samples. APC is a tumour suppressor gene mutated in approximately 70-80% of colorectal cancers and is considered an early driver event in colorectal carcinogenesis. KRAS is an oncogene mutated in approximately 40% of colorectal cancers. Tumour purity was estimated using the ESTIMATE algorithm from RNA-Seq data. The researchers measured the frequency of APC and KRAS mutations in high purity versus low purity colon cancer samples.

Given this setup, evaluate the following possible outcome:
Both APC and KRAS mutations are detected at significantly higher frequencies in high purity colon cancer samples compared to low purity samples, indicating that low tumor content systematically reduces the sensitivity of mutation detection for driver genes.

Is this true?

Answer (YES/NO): NO